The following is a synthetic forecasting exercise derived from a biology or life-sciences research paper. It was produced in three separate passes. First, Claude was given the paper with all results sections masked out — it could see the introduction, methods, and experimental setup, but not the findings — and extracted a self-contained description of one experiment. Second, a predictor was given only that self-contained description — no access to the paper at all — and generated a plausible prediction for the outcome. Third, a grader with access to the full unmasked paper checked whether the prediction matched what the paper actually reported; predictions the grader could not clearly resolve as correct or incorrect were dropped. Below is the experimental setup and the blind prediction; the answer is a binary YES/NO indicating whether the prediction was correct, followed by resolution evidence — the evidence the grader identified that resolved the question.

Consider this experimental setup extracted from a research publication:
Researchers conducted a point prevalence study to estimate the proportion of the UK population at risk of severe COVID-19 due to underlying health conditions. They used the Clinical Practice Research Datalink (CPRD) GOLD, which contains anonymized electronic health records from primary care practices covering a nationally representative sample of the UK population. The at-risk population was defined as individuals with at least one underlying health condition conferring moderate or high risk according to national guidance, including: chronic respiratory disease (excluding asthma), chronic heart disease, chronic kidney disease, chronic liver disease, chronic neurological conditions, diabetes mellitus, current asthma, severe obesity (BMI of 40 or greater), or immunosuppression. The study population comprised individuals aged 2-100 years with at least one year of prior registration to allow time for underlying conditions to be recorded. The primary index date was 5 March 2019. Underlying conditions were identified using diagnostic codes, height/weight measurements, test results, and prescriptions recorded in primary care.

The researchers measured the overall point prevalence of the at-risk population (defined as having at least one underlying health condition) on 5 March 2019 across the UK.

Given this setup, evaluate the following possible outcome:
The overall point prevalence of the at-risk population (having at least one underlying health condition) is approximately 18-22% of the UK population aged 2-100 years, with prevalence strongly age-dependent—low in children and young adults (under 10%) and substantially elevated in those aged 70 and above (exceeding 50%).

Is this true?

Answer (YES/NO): NO